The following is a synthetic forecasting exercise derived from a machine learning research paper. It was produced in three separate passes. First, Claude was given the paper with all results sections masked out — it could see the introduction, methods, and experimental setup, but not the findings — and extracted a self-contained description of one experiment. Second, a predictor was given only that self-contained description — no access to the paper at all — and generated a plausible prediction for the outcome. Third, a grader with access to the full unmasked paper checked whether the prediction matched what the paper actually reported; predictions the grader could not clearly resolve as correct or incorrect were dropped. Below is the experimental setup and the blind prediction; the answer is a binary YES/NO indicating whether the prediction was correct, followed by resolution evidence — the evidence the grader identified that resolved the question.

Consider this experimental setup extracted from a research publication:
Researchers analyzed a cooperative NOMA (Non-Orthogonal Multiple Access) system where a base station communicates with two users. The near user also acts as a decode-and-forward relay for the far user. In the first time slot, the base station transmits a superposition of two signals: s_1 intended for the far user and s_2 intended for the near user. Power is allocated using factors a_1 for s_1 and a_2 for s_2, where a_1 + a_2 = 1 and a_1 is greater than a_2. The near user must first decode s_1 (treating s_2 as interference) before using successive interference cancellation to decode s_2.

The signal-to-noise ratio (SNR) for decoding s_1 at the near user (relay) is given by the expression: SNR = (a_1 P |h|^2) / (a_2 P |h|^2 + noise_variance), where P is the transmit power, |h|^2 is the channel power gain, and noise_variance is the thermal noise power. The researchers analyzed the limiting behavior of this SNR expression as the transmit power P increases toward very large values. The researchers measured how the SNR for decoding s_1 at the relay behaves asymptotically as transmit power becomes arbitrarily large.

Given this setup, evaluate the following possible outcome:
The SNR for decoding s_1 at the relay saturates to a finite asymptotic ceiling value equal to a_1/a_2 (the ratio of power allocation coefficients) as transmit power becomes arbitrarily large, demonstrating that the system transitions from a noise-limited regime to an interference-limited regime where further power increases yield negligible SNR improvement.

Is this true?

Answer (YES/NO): YES